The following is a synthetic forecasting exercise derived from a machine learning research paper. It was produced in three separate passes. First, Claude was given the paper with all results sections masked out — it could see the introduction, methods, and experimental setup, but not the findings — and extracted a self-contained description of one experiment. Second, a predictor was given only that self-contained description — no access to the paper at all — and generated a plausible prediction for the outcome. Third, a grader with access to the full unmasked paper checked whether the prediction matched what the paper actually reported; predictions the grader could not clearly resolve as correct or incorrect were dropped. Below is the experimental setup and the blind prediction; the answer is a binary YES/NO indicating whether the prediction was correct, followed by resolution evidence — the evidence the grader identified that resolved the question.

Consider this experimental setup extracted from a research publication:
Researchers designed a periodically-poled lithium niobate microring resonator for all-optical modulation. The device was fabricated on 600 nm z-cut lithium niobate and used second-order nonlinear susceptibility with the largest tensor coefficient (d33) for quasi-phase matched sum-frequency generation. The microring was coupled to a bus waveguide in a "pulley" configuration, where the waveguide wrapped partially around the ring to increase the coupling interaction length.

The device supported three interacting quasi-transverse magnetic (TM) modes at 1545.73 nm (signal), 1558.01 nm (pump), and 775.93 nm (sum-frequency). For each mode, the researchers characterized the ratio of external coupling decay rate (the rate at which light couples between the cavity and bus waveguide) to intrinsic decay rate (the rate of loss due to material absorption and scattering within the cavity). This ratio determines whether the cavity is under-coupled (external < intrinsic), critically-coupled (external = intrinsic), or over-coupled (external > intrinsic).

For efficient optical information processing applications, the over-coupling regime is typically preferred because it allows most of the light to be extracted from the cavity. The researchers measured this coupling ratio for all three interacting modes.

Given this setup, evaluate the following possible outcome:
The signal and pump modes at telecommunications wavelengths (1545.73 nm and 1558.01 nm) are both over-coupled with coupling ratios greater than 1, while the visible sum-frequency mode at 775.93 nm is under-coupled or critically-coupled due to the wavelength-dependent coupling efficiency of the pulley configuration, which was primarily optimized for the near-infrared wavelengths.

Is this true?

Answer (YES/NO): NO